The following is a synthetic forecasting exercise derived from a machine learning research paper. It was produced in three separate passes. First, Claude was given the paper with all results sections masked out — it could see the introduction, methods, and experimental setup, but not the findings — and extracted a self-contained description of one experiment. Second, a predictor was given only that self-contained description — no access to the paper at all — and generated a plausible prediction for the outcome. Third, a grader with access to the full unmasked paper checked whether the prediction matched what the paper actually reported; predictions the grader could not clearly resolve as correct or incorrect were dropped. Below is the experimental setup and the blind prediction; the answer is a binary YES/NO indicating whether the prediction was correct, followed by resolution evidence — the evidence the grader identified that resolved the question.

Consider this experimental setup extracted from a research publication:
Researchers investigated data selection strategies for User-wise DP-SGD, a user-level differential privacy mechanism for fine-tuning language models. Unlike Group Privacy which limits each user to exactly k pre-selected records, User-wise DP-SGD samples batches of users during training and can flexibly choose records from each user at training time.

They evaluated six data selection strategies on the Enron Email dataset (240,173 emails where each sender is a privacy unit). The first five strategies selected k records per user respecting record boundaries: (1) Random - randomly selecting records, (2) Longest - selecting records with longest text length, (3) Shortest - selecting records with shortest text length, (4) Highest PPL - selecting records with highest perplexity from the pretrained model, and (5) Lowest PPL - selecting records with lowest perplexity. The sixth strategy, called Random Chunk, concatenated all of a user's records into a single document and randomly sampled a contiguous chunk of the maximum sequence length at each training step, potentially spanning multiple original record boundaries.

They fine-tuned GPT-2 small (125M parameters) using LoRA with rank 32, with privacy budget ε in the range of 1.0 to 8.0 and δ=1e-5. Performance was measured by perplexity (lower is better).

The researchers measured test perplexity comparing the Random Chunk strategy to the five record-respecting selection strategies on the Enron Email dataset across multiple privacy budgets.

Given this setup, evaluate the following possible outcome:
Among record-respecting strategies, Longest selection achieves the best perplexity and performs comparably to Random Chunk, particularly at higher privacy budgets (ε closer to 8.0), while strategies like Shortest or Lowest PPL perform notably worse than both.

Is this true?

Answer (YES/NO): NO